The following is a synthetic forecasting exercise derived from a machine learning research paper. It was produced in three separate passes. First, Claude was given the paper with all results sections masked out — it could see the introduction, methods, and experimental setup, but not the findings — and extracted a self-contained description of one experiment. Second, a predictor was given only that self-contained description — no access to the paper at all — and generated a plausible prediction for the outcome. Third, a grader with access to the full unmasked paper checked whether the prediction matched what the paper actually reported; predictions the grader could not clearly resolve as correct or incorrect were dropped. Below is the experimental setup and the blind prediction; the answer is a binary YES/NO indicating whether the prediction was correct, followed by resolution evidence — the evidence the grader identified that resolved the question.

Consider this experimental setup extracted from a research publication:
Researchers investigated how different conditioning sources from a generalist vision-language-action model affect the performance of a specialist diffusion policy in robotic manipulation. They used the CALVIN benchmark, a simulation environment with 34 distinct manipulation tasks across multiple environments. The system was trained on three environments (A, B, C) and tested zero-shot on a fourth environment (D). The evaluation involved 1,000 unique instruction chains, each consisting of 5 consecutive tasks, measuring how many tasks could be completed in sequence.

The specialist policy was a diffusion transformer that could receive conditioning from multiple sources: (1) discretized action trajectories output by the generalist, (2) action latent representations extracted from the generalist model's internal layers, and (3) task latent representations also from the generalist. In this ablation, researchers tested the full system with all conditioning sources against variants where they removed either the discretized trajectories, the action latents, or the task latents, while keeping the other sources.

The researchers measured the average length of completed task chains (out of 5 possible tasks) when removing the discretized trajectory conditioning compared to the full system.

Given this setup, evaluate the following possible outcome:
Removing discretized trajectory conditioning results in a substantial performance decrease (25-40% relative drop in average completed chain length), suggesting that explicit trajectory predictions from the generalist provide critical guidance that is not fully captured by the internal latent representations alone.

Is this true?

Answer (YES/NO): NO